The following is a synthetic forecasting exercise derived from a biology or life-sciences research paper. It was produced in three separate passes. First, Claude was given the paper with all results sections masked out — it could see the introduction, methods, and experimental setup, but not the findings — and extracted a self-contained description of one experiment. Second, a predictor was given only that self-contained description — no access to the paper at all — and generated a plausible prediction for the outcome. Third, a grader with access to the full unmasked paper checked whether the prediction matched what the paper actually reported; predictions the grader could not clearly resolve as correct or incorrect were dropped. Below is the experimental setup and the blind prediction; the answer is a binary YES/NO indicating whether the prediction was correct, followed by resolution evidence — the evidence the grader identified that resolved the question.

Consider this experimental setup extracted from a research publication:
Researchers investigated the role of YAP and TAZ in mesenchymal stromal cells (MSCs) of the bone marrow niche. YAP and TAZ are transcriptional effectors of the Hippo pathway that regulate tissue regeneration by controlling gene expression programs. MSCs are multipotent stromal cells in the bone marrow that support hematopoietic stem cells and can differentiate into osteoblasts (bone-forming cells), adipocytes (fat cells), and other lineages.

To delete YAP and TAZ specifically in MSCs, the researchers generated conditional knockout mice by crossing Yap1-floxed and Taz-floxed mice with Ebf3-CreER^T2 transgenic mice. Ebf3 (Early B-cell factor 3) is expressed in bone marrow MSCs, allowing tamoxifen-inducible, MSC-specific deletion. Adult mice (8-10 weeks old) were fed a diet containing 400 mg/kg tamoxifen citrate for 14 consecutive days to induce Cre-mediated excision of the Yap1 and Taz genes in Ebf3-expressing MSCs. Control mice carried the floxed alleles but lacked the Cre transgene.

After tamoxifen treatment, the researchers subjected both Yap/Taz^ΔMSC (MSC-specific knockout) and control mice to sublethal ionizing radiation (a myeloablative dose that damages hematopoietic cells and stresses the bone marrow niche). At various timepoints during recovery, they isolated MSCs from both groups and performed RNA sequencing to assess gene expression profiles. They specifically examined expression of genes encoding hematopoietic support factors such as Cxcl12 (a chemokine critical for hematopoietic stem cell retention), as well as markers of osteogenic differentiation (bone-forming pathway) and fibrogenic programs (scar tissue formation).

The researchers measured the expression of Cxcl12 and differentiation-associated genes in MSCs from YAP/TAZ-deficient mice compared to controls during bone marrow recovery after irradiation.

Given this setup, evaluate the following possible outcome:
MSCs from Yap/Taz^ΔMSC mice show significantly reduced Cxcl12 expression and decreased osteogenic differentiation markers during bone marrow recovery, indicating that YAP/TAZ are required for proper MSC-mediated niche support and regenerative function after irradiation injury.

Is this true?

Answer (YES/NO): NO